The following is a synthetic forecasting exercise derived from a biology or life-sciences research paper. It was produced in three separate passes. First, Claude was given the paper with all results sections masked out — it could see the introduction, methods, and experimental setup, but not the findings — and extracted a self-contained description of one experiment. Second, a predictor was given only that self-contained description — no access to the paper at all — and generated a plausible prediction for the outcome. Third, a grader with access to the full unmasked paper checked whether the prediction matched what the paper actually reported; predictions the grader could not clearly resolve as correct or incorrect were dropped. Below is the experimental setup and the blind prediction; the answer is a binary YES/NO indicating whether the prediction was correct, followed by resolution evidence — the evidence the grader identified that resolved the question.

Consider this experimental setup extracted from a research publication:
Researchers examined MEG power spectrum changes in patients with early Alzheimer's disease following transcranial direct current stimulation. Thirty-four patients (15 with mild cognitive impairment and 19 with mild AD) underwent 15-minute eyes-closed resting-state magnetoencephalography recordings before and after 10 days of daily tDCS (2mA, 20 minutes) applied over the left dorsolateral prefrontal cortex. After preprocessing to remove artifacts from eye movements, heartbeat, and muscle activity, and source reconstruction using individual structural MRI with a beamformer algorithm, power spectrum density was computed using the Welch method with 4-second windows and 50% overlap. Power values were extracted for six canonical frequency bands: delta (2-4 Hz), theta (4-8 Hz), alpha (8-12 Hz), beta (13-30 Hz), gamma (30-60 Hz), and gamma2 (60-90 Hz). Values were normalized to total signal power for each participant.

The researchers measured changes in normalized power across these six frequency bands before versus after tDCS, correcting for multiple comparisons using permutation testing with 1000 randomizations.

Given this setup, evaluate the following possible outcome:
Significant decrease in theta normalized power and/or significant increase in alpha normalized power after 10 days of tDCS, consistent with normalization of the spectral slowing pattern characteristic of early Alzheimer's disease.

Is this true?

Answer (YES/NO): NO